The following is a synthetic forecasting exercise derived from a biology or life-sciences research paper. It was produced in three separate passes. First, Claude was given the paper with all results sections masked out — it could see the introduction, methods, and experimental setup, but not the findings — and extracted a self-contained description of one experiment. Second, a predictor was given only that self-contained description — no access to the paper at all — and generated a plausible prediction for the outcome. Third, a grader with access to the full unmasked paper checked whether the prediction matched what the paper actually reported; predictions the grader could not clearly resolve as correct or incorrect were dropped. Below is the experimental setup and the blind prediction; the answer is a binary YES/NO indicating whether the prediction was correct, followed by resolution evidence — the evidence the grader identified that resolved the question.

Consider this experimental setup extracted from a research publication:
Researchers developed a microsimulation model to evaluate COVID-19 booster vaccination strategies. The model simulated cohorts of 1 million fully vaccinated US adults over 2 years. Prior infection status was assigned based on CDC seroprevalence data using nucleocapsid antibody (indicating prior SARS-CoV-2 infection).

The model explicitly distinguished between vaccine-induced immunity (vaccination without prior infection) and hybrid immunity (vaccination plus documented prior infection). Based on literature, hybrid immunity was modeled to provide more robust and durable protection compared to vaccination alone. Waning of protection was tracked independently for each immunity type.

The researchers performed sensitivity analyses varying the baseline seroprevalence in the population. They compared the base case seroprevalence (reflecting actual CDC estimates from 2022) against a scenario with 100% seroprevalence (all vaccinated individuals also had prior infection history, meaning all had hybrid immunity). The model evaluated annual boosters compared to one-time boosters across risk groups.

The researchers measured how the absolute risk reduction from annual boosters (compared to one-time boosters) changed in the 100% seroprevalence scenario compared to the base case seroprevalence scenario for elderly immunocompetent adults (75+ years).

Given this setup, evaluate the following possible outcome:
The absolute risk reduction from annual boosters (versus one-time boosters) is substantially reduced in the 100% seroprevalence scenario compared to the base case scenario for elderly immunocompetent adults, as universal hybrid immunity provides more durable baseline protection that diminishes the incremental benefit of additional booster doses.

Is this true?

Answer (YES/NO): NO